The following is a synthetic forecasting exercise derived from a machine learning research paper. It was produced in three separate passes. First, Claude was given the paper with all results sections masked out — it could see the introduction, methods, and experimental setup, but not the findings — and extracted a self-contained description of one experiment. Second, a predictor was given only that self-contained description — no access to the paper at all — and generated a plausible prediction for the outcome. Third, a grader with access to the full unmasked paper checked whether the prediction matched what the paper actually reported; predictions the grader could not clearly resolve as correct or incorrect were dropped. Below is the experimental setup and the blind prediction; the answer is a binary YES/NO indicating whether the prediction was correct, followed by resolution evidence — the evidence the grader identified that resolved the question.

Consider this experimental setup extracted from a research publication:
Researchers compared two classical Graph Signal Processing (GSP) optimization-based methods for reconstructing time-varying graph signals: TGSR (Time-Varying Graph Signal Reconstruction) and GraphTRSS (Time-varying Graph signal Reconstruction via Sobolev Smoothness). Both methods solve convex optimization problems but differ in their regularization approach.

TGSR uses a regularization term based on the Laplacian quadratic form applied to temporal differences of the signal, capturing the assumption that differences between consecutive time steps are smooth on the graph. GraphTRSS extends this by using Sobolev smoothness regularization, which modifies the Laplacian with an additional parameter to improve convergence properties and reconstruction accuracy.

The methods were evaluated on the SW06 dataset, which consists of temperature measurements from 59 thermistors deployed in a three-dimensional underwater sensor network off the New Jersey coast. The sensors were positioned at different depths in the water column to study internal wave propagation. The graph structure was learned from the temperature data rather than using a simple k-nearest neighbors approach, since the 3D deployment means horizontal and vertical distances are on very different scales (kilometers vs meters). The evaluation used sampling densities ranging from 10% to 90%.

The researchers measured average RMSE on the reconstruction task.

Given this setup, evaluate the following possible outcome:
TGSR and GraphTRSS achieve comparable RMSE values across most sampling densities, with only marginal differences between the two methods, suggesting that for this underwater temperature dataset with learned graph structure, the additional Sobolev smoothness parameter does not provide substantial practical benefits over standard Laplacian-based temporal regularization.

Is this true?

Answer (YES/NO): NO